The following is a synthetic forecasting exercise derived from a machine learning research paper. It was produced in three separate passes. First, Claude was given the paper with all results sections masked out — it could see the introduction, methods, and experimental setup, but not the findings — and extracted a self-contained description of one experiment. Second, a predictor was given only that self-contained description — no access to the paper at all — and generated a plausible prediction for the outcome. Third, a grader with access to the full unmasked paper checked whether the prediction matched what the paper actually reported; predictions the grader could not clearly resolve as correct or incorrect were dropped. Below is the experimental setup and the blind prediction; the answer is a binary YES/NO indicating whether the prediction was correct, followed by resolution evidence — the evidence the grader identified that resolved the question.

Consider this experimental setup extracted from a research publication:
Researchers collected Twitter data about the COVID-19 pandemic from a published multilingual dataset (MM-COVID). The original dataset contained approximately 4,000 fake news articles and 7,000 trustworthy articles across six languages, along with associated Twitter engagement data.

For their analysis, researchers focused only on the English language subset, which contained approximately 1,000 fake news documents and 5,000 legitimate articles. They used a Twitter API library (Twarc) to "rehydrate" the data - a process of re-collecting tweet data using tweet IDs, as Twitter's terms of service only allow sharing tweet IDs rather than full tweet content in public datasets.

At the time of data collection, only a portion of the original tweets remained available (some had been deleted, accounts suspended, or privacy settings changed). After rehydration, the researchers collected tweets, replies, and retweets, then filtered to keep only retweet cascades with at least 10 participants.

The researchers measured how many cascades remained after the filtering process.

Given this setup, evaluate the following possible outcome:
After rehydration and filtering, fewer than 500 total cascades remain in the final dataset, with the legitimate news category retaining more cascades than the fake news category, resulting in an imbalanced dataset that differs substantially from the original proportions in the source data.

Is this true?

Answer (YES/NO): NO